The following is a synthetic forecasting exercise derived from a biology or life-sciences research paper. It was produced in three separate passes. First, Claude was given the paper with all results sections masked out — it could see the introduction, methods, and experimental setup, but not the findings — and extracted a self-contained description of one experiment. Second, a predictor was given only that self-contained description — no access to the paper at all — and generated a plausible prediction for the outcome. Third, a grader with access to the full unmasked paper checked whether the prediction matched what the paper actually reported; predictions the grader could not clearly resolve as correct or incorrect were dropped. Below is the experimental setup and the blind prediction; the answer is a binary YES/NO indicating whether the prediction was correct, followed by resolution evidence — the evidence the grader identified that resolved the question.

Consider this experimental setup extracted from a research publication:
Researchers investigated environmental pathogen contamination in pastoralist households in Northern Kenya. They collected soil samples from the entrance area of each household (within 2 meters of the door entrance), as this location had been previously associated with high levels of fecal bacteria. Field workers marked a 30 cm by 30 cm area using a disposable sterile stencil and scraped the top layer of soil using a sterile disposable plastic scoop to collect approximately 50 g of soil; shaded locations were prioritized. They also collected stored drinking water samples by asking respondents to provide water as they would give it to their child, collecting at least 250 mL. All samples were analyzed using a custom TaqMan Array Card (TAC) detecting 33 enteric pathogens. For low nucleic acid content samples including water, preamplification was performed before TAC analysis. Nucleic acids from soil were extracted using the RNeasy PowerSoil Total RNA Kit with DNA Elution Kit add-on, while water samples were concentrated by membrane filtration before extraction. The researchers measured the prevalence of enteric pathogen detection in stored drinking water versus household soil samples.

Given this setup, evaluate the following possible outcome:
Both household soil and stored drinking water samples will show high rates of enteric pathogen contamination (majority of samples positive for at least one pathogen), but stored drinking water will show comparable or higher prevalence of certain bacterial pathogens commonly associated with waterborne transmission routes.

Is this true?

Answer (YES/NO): NO